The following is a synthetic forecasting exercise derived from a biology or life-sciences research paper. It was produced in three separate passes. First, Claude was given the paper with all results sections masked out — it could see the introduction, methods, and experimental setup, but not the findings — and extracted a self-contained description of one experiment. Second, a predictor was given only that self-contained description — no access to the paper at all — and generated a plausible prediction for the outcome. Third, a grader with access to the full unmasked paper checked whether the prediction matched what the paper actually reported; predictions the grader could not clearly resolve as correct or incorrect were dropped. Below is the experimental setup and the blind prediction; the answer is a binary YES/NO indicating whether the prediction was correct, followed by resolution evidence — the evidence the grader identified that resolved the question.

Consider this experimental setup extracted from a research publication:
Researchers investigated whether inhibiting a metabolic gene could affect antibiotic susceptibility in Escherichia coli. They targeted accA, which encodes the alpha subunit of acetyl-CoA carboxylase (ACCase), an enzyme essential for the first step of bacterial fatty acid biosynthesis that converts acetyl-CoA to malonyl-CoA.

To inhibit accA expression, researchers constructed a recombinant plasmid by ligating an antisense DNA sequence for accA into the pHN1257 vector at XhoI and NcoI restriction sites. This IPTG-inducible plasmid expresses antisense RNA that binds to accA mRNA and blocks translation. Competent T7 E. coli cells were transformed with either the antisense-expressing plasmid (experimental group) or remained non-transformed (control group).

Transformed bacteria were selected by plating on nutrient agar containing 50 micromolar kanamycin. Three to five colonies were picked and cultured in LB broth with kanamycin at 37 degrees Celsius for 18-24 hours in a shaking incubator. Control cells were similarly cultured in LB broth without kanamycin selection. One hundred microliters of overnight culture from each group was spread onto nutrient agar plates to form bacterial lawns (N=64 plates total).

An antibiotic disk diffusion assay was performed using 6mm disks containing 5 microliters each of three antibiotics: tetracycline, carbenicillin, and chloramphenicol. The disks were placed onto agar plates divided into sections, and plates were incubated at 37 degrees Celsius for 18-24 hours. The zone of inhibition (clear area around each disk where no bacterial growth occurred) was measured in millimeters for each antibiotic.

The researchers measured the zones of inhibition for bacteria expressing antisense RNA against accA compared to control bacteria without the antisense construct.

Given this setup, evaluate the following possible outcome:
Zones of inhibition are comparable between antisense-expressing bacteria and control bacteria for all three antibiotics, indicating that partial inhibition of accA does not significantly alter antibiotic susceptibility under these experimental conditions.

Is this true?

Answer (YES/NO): NO